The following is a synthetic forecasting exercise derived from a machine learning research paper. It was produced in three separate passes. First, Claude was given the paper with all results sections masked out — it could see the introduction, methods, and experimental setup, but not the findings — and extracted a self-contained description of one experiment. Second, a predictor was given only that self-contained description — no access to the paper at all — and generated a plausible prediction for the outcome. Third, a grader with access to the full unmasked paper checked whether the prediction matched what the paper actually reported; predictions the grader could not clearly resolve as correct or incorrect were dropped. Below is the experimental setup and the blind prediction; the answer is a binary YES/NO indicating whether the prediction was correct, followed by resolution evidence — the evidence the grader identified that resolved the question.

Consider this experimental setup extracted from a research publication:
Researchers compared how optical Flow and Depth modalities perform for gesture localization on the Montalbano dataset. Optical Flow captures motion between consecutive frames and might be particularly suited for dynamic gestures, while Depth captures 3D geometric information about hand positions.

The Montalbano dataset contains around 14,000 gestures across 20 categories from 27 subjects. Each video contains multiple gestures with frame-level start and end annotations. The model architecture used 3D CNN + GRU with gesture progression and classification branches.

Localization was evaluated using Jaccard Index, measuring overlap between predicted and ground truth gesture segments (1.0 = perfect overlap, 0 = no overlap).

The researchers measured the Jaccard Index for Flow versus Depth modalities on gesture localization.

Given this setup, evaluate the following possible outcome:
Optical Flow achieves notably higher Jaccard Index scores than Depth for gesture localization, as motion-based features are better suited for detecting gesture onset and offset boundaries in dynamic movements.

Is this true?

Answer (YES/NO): NO